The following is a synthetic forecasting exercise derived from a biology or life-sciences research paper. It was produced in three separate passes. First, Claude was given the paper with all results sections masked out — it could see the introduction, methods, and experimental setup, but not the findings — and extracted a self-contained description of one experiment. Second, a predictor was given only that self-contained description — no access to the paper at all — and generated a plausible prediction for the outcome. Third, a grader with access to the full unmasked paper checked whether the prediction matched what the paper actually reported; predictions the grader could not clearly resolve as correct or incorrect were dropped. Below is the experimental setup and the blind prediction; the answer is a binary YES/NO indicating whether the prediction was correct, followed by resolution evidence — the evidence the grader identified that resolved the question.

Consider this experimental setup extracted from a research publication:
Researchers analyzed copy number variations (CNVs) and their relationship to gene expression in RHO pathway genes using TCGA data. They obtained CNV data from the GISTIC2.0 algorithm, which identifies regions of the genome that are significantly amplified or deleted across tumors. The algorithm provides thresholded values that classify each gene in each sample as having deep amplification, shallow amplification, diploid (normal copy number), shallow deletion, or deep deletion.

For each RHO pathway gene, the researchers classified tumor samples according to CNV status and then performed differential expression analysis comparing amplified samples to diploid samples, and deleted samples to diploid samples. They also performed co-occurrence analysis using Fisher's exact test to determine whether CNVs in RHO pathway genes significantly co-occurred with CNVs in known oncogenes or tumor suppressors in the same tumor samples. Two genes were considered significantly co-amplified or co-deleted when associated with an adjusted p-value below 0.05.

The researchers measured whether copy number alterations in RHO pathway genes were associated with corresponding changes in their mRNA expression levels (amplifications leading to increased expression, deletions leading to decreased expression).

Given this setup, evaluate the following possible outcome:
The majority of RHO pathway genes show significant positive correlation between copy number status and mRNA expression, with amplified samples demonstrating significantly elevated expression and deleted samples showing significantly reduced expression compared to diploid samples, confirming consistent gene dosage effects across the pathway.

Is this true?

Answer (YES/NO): NO